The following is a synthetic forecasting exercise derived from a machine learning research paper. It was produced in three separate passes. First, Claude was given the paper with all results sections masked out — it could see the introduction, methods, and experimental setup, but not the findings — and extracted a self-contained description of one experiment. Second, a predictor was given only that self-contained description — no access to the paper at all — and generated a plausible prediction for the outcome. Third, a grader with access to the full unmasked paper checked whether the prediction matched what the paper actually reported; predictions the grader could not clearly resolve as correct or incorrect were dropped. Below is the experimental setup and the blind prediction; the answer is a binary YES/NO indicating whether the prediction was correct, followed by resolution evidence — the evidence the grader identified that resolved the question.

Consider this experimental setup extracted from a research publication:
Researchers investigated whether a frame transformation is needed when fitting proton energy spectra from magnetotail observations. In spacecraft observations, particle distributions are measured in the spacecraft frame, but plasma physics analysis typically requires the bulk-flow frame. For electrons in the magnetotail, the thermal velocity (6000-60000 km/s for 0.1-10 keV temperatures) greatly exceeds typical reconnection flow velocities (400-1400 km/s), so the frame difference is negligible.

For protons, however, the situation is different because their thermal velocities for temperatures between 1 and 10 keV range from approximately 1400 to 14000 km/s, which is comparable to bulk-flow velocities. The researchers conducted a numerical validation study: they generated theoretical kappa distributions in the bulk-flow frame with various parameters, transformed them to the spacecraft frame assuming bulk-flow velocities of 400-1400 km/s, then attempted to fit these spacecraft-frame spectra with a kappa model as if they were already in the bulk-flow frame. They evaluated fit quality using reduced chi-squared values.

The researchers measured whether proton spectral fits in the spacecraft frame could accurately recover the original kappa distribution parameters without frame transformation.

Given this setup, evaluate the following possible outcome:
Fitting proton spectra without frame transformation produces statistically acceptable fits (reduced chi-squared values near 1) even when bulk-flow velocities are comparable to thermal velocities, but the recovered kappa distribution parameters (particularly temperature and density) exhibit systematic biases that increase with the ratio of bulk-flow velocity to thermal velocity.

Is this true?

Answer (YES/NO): NO